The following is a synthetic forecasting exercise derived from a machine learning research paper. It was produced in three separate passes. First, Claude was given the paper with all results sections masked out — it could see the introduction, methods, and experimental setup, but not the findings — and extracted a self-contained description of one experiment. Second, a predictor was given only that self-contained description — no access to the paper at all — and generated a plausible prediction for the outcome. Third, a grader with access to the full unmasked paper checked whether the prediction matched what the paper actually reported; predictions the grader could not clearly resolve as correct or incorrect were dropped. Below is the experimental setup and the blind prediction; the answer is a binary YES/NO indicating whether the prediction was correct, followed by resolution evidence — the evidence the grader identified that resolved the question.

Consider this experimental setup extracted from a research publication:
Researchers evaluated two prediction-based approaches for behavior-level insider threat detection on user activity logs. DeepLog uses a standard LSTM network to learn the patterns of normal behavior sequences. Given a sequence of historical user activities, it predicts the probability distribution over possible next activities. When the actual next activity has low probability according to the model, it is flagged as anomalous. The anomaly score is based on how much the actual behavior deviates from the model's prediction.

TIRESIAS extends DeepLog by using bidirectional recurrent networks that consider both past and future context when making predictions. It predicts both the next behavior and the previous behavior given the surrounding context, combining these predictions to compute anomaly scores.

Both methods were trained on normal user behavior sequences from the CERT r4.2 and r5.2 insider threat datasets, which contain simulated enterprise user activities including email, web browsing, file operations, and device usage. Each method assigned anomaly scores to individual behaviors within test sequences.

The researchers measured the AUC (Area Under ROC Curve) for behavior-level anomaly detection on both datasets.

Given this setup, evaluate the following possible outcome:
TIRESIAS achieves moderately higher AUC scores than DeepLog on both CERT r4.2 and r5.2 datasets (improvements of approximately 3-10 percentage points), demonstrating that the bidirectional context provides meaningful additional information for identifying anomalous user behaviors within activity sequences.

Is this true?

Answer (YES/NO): NO